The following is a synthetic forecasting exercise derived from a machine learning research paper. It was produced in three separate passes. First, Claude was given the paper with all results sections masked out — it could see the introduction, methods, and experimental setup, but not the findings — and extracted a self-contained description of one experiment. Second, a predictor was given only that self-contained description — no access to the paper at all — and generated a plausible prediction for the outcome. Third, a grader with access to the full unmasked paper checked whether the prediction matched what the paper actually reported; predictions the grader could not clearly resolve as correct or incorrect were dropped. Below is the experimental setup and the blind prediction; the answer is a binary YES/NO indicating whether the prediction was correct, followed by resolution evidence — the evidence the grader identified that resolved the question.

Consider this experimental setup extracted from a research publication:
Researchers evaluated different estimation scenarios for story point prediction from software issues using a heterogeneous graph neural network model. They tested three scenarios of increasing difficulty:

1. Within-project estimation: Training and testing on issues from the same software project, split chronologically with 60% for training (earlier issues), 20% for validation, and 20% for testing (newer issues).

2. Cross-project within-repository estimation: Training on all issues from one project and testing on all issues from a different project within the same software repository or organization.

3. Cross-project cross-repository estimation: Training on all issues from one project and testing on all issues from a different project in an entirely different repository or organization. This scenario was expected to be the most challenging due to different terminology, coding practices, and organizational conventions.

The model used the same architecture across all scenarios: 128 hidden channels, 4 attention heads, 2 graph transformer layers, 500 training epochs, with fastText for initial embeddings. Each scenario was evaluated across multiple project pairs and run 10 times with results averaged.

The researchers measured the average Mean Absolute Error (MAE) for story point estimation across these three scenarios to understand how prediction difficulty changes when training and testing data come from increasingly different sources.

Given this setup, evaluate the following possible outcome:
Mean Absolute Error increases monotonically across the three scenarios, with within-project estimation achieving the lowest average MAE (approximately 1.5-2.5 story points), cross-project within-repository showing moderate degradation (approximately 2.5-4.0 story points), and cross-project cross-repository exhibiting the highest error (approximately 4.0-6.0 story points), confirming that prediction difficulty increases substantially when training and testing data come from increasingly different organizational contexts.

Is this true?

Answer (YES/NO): NO